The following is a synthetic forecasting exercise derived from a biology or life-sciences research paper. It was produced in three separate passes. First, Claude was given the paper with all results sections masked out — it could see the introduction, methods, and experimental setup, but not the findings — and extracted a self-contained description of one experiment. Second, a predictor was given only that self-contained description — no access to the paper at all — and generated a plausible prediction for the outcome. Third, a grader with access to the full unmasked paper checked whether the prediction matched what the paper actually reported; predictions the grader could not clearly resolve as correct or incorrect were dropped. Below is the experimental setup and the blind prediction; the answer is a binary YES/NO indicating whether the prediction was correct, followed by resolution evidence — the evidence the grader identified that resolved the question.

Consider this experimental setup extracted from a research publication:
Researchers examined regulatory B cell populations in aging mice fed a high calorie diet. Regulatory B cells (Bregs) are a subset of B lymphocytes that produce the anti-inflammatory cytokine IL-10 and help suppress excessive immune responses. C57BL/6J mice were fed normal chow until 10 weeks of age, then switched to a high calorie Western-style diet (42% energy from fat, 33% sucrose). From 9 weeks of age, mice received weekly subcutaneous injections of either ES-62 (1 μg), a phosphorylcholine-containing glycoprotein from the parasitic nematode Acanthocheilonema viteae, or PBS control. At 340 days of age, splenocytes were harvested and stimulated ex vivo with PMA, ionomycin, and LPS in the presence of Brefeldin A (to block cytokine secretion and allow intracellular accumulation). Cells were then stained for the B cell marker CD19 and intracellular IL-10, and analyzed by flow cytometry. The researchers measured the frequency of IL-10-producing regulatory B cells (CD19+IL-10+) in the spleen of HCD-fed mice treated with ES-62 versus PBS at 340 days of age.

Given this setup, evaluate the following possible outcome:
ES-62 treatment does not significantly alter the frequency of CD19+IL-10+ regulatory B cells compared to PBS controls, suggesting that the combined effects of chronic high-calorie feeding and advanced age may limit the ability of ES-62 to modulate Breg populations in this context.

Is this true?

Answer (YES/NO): NO